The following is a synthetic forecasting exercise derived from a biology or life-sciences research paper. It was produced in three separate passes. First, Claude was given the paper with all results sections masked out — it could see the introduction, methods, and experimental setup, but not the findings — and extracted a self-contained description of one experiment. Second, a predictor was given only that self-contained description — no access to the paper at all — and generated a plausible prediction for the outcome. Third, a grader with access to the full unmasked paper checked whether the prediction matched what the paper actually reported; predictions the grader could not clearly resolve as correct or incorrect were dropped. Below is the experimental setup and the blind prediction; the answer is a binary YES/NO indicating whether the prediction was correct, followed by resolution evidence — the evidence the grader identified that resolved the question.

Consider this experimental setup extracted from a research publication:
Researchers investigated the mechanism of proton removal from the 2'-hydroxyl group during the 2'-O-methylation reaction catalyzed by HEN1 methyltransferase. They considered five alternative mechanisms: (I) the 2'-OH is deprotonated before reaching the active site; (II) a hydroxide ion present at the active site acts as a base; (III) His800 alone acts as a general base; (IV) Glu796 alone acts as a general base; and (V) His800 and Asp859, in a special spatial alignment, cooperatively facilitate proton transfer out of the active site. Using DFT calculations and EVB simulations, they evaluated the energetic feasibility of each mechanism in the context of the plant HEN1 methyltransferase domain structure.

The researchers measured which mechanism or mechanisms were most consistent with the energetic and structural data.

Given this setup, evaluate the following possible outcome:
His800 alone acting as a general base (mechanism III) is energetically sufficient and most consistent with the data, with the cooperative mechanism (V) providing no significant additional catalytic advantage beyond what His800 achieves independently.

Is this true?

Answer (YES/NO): NO